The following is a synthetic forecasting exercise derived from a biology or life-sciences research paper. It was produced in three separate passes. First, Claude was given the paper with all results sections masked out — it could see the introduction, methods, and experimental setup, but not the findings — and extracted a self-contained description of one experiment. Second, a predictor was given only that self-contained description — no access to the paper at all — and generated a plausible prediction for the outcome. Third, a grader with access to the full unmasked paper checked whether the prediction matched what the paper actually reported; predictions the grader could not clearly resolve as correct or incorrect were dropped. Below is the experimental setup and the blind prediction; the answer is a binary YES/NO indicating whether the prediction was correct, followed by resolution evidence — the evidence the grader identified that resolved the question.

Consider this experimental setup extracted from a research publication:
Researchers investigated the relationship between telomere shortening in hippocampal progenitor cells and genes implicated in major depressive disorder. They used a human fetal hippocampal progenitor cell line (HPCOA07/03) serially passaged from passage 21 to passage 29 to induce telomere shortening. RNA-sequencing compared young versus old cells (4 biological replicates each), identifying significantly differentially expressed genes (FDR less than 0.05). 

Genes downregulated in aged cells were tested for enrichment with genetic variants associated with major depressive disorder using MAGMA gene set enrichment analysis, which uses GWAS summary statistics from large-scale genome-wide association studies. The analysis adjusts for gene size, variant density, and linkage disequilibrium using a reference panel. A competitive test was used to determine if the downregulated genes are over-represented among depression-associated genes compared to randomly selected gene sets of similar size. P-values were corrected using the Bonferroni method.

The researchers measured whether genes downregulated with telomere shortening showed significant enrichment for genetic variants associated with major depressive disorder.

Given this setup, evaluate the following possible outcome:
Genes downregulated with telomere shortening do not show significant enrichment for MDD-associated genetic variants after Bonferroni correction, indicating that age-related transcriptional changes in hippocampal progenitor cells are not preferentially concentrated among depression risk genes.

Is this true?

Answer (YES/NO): YES